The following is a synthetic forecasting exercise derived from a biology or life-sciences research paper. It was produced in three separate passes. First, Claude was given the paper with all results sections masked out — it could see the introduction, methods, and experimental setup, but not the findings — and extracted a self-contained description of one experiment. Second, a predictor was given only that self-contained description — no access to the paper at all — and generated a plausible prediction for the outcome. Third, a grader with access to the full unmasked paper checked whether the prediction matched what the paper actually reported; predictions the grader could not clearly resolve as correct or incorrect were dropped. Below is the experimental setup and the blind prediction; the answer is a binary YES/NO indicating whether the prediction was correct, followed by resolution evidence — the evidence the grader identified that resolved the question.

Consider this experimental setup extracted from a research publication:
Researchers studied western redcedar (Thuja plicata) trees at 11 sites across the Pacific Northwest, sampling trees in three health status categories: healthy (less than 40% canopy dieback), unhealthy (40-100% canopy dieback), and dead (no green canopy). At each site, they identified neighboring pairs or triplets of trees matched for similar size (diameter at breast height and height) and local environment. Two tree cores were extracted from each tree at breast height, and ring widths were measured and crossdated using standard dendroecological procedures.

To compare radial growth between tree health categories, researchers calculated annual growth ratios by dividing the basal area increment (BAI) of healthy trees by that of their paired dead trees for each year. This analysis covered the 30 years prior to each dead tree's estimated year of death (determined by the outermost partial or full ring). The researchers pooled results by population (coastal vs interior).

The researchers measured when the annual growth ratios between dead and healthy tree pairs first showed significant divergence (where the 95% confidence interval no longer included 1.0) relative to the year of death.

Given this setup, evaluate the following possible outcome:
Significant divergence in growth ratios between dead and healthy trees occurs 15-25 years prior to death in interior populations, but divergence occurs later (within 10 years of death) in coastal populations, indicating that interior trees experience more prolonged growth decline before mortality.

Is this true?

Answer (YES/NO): NO